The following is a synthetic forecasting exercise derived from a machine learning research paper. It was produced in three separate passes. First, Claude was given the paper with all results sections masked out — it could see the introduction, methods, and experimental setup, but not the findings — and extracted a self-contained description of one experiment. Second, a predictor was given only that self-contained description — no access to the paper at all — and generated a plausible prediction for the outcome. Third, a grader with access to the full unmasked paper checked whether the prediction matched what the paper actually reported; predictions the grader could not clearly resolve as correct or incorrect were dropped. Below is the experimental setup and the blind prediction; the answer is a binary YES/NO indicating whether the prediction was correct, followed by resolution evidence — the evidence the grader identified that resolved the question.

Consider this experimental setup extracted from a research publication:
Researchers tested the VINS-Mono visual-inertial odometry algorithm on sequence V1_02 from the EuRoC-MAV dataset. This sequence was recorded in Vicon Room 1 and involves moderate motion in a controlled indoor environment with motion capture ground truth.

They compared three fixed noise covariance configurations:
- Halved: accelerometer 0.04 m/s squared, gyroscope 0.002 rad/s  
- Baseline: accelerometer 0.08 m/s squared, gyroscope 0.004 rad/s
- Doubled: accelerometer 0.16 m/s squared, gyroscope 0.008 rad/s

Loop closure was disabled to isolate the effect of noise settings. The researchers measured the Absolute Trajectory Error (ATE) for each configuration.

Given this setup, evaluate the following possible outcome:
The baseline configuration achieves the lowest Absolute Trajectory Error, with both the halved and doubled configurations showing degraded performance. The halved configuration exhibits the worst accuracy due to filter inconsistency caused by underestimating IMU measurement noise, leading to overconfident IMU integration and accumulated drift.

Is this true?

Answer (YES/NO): NO